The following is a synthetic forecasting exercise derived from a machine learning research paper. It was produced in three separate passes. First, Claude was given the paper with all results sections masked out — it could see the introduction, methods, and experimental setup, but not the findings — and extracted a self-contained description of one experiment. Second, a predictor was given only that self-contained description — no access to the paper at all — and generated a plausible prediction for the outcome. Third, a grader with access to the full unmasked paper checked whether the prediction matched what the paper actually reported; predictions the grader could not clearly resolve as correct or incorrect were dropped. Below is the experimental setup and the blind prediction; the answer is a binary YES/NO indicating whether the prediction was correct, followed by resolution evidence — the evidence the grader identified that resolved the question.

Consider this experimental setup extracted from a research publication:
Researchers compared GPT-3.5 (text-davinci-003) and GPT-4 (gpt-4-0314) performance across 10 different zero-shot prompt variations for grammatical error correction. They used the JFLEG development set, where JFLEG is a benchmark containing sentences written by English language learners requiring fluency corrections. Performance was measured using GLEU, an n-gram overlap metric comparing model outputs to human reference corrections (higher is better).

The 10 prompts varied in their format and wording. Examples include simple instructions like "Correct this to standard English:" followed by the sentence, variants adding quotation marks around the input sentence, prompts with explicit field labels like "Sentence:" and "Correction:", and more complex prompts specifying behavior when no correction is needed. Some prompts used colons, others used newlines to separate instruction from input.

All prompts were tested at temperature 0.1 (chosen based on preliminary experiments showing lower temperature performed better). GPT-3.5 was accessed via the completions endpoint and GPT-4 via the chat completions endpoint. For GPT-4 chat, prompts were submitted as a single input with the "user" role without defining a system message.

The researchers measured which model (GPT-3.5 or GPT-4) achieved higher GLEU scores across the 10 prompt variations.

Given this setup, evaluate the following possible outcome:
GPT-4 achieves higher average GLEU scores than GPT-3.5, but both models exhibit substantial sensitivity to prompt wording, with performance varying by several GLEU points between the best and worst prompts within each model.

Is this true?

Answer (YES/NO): NO